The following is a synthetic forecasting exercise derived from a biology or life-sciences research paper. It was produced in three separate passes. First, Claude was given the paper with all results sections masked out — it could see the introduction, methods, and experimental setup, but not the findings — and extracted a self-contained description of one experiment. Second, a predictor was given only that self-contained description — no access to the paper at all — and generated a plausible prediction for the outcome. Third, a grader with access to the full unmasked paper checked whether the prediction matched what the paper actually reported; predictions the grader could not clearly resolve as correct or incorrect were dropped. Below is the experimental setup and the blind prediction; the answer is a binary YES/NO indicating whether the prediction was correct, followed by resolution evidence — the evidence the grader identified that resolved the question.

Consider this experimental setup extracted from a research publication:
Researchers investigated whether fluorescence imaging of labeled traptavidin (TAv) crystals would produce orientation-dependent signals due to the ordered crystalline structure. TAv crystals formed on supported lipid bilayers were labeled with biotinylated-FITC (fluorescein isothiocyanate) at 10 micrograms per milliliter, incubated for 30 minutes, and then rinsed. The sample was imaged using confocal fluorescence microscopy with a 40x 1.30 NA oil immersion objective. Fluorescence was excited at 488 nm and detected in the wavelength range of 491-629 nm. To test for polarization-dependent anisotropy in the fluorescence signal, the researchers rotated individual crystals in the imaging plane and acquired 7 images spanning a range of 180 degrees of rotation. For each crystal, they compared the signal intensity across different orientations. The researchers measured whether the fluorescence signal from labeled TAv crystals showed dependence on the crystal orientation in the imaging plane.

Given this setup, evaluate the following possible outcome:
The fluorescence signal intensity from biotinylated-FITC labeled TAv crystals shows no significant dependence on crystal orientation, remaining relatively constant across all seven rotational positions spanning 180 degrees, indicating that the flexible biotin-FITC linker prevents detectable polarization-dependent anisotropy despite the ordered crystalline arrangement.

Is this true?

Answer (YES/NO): NO